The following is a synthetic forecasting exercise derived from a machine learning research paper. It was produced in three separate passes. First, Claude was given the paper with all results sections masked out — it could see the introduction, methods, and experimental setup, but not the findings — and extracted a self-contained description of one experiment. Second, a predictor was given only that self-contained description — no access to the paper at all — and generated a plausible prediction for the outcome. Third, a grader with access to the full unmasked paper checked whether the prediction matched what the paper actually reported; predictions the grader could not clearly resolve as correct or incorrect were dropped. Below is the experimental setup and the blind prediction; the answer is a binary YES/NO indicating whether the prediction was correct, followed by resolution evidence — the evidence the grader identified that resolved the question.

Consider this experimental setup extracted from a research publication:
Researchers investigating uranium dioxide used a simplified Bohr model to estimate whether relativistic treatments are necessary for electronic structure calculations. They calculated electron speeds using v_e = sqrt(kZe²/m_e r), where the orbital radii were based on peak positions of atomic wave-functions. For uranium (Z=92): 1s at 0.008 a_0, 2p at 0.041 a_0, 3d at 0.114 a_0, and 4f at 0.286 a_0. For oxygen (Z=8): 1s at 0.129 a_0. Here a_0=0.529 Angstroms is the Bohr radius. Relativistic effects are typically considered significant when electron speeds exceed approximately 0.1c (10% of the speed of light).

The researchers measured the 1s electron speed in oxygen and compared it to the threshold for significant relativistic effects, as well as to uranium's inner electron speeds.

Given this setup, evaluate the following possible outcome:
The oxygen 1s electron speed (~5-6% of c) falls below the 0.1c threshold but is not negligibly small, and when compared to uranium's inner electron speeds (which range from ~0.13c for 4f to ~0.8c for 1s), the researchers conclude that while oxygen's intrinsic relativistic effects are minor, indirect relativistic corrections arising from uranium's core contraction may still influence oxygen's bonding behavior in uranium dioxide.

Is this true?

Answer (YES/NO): NO